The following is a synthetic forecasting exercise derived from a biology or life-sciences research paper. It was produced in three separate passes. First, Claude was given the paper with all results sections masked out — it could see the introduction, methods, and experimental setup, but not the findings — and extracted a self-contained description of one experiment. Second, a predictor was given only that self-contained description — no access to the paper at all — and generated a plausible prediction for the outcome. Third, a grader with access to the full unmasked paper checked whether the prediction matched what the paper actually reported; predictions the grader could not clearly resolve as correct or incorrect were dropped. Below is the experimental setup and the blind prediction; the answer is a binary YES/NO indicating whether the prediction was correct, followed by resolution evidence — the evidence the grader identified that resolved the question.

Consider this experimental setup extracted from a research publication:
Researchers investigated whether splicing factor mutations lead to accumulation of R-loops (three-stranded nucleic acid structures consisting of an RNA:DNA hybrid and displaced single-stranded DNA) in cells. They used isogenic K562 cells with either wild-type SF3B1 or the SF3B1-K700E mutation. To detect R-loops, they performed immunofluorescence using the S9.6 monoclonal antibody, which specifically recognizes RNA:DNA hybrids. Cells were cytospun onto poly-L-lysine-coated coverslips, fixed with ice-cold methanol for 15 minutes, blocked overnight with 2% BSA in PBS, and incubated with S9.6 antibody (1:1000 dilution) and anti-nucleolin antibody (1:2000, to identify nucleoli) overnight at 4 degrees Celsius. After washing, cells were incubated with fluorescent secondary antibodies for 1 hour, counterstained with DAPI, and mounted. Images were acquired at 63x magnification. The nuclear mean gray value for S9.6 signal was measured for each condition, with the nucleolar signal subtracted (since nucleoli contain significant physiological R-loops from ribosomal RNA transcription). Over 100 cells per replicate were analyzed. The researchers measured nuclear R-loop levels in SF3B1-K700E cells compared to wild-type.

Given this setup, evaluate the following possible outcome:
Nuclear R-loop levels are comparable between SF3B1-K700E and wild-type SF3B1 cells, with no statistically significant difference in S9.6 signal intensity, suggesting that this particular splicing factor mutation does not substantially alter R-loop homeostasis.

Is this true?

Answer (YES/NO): NO